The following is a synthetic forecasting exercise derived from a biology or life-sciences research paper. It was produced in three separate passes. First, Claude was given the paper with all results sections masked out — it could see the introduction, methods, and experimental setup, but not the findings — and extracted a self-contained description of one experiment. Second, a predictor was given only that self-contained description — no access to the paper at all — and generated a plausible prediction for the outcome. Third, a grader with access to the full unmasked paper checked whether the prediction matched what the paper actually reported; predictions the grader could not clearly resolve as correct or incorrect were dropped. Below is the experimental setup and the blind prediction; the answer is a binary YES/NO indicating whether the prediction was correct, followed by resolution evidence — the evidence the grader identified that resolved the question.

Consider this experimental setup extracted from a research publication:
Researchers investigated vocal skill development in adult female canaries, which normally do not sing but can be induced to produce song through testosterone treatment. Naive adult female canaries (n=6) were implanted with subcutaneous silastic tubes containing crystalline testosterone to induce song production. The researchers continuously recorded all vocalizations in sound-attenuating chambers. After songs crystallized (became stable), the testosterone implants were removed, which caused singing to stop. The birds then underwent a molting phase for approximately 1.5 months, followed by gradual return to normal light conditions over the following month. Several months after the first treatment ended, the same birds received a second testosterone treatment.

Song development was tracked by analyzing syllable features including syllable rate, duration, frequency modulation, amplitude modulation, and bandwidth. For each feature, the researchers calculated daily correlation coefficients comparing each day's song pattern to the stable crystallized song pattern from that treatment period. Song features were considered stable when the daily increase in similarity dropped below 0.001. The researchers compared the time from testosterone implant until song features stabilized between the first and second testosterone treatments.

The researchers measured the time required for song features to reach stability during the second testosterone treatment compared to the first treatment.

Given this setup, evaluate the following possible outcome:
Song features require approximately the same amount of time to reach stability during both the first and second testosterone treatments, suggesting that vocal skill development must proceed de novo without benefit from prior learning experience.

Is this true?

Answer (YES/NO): NO